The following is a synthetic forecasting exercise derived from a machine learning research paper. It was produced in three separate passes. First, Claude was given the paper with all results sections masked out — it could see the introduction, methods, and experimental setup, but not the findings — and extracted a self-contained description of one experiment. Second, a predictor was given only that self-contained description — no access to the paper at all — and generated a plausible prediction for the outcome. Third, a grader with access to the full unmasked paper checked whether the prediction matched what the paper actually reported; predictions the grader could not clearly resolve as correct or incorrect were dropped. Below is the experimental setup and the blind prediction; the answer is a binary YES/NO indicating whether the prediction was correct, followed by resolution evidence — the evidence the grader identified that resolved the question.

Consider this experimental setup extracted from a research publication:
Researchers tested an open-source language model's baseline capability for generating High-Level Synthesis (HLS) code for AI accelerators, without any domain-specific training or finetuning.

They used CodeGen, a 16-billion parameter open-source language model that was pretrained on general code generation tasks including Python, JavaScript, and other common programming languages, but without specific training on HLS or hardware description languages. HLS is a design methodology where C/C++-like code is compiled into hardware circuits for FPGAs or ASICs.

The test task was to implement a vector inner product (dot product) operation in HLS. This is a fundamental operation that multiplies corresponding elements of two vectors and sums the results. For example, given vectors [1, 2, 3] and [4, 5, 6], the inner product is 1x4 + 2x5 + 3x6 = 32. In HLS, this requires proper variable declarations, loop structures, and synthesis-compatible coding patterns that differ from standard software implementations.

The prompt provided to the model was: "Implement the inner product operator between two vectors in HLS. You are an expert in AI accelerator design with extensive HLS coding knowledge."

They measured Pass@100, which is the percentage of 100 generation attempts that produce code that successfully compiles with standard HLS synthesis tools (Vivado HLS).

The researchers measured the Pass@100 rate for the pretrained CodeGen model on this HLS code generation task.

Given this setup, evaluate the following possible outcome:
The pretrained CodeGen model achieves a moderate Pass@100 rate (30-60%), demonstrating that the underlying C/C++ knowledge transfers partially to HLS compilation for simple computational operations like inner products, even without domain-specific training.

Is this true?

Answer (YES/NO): NO